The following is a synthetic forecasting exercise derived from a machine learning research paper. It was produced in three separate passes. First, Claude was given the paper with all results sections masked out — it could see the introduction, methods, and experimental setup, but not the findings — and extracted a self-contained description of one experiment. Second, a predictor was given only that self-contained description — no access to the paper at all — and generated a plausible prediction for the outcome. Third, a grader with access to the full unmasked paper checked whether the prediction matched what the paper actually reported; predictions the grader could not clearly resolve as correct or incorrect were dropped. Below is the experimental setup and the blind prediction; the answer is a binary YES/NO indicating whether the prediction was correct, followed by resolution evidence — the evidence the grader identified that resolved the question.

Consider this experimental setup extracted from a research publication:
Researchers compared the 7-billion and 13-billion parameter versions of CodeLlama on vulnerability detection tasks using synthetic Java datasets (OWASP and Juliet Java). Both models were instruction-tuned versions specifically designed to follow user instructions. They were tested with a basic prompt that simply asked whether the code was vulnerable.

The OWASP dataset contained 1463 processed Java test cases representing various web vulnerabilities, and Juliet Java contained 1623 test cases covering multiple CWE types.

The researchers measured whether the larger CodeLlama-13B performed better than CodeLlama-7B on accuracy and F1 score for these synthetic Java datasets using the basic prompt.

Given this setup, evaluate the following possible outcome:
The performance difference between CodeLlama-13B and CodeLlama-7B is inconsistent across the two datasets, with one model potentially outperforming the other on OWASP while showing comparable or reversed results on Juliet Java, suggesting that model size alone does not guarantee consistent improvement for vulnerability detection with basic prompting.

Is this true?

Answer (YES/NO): YES